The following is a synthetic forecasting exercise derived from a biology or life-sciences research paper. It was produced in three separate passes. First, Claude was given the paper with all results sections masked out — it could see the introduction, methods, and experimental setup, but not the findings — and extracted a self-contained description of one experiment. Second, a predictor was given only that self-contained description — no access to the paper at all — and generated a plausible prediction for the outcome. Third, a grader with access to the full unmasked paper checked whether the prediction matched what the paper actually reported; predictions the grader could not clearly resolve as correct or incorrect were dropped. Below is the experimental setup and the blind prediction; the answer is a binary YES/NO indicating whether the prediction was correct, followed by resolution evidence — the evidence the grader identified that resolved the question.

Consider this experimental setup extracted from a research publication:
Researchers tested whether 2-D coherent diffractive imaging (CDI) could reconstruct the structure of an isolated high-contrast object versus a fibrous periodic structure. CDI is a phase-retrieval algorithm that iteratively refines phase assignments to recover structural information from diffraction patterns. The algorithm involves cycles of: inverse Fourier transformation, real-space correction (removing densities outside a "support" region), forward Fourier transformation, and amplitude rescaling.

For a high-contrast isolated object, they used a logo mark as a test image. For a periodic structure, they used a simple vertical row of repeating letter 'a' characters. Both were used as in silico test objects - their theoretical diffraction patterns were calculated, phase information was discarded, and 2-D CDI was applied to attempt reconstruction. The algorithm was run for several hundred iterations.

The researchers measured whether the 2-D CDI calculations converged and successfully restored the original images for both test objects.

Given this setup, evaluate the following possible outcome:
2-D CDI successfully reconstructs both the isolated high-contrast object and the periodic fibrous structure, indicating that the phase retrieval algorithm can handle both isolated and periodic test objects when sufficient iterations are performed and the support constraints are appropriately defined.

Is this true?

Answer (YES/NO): NO